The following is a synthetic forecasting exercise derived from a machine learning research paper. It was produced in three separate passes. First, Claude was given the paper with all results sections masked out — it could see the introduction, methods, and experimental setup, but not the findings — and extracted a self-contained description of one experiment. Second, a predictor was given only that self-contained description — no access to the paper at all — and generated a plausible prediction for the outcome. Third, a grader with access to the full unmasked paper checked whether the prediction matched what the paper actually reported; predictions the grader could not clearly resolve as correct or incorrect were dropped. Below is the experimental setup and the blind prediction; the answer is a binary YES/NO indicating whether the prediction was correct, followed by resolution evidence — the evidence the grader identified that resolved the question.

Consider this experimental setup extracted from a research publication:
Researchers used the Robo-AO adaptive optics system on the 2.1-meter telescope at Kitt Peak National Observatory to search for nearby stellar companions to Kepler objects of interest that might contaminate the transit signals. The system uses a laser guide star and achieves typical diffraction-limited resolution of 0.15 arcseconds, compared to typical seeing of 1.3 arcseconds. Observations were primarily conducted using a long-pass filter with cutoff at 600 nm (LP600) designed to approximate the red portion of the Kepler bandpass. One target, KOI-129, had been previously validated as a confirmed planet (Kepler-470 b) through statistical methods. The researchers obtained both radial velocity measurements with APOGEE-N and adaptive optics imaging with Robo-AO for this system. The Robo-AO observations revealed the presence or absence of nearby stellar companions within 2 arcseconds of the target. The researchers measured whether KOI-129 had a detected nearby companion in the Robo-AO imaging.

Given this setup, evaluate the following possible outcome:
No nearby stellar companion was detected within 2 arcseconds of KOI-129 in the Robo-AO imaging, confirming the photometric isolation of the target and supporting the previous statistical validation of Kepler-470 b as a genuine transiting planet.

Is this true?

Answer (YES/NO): NO